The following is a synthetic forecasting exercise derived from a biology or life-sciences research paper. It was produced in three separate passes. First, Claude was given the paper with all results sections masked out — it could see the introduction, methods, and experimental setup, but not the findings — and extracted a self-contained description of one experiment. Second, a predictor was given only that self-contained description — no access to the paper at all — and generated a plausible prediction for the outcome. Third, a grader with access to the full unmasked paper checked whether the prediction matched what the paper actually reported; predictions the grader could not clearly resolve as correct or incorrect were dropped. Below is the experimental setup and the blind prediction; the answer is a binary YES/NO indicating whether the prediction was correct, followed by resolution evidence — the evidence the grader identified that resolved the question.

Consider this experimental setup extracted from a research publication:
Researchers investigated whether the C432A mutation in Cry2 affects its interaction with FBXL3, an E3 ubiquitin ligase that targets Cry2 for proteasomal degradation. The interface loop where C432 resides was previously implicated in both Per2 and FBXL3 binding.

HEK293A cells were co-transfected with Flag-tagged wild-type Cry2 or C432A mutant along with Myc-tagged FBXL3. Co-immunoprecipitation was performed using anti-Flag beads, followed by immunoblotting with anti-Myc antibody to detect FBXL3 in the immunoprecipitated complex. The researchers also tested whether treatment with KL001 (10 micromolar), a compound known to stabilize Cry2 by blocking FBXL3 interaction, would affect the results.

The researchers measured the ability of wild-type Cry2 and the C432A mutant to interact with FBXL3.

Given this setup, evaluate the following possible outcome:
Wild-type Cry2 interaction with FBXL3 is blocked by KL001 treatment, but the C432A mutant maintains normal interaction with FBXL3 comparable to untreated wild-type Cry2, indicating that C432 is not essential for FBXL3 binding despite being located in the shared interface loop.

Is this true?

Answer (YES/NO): NO